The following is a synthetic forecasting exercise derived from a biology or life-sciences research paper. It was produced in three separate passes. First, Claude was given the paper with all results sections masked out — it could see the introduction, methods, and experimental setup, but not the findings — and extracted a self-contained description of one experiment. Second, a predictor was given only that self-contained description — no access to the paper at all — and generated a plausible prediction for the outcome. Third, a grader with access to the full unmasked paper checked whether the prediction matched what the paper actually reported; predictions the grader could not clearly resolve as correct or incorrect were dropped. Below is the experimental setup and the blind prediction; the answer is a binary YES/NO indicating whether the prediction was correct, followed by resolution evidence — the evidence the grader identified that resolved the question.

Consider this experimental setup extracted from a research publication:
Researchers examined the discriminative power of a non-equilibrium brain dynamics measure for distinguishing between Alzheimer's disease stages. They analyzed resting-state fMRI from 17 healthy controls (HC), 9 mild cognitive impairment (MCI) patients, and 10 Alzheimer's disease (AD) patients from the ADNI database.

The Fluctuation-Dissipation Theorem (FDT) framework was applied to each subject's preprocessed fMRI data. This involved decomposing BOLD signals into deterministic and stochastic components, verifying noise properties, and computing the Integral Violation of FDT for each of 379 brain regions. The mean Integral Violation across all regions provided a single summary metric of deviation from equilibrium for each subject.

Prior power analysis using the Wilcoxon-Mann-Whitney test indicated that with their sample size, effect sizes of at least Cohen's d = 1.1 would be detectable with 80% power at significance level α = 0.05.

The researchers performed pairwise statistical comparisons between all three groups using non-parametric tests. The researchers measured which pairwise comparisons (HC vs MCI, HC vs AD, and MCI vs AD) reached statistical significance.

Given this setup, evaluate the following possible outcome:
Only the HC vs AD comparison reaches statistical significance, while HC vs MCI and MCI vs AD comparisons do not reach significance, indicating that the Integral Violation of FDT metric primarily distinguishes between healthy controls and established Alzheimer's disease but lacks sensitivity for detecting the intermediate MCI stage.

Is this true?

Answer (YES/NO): NO